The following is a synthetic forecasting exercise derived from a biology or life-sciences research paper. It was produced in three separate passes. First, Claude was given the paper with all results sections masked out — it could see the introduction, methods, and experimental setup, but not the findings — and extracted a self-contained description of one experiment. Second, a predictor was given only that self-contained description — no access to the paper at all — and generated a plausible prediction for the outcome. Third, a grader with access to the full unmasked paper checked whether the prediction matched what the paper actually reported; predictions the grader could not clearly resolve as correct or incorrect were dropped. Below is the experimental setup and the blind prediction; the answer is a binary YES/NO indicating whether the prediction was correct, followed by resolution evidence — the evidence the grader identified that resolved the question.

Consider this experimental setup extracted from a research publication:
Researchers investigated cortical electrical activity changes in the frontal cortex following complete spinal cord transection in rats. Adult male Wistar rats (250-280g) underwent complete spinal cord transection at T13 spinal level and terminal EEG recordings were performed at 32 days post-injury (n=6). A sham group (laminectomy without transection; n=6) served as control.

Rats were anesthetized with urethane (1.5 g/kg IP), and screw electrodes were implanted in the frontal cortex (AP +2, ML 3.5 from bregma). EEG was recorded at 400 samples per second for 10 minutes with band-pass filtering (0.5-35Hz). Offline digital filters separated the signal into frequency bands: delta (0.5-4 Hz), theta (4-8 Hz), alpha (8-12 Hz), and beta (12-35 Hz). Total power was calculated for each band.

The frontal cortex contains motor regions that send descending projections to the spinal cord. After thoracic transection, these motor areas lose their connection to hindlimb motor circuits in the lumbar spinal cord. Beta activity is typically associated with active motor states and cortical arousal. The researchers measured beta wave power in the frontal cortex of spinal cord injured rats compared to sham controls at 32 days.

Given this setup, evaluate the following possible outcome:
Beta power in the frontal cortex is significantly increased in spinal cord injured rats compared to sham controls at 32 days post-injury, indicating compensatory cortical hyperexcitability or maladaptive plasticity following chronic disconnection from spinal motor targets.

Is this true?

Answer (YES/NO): NO